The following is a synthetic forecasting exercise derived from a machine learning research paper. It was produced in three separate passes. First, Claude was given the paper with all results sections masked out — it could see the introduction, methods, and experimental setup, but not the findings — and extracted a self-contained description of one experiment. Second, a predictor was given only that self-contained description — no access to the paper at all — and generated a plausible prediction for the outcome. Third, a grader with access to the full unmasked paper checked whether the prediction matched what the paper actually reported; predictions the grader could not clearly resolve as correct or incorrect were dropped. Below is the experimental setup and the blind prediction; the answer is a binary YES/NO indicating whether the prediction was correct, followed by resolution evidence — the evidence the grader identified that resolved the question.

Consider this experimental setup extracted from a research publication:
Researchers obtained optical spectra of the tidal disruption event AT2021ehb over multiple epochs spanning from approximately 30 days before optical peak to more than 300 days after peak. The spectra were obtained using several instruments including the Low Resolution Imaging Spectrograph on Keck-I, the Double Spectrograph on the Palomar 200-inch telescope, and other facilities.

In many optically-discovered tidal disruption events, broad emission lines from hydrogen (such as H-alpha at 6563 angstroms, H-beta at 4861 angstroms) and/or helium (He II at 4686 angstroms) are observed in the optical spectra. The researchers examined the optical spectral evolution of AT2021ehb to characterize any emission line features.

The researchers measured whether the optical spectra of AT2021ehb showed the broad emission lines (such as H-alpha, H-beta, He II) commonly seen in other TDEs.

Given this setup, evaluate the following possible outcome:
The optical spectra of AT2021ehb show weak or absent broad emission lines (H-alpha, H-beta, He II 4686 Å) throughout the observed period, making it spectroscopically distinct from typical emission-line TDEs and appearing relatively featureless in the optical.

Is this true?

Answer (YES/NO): YES